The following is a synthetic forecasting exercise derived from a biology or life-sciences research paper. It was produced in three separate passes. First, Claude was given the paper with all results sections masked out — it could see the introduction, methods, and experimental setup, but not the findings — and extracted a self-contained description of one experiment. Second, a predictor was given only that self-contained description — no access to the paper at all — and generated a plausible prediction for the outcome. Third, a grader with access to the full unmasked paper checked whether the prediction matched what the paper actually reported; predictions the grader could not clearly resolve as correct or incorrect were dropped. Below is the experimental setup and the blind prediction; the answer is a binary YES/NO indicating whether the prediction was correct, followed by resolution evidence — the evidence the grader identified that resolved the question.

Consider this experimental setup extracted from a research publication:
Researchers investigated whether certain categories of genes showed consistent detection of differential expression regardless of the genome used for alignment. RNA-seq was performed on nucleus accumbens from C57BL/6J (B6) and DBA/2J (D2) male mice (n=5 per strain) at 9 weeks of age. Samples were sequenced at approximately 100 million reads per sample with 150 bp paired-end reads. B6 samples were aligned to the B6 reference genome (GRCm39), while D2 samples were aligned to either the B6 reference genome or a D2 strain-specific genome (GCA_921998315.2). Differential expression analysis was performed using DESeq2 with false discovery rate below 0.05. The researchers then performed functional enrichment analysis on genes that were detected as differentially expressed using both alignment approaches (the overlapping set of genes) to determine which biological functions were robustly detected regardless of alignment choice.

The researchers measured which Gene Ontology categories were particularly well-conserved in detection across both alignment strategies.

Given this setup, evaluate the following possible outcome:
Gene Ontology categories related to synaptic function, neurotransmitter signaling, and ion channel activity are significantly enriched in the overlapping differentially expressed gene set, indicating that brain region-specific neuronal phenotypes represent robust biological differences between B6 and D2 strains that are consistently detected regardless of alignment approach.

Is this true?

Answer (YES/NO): NO